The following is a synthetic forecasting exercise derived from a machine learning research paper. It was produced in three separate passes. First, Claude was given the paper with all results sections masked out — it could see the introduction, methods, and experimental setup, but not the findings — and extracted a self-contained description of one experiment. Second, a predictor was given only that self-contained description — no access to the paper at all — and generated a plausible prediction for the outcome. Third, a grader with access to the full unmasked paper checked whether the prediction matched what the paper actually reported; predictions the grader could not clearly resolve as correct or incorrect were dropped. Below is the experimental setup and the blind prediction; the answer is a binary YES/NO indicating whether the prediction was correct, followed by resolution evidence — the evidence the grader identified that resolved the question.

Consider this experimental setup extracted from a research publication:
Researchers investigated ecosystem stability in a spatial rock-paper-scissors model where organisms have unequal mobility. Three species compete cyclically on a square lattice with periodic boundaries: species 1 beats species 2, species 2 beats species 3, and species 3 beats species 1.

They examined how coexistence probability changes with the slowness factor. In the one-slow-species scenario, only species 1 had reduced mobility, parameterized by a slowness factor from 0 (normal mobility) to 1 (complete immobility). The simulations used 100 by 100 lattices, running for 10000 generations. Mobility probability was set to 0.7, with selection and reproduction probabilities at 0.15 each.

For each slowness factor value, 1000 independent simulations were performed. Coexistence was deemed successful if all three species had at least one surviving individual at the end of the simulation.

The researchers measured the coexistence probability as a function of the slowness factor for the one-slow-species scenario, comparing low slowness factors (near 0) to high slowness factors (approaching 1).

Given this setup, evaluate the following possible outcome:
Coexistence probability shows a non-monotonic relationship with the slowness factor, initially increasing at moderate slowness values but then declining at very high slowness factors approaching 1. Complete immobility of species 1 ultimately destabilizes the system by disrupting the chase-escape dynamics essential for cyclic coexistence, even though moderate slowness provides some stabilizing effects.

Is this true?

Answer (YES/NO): YES